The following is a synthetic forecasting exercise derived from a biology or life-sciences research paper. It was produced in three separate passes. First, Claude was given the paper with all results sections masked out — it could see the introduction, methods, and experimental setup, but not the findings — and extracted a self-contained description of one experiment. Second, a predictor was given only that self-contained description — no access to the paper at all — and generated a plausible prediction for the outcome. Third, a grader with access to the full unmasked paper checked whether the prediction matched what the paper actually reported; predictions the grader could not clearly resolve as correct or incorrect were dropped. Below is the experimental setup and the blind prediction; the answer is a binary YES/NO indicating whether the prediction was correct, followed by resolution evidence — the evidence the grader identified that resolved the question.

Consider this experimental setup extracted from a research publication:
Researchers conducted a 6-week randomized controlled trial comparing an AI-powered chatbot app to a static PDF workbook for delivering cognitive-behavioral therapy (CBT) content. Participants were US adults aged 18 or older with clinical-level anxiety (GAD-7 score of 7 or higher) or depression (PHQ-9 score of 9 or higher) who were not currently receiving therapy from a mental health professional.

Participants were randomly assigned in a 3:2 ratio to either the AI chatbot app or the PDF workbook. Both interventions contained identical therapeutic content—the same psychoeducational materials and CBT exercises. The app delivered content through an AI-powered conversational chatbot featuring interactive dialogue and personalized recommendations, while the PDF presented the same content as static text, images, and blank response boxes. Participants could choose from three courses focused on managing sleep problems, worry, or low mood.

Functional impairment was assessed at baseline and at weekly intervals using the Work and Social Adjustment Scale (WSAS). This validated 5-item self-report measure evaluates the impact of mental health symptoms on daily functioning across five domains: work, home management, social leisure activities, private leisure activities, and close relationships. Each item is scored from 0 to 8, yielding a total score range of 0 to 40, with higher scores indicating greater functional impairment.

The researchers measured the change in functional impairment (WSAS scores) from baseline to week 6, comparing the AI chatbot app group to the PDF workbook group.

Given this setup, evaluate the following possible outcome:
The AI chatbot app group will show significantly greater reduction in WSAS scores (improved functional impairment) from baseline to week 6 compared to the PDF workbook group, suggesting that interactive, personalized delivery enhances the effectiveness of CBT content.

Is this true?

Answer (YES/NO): NO